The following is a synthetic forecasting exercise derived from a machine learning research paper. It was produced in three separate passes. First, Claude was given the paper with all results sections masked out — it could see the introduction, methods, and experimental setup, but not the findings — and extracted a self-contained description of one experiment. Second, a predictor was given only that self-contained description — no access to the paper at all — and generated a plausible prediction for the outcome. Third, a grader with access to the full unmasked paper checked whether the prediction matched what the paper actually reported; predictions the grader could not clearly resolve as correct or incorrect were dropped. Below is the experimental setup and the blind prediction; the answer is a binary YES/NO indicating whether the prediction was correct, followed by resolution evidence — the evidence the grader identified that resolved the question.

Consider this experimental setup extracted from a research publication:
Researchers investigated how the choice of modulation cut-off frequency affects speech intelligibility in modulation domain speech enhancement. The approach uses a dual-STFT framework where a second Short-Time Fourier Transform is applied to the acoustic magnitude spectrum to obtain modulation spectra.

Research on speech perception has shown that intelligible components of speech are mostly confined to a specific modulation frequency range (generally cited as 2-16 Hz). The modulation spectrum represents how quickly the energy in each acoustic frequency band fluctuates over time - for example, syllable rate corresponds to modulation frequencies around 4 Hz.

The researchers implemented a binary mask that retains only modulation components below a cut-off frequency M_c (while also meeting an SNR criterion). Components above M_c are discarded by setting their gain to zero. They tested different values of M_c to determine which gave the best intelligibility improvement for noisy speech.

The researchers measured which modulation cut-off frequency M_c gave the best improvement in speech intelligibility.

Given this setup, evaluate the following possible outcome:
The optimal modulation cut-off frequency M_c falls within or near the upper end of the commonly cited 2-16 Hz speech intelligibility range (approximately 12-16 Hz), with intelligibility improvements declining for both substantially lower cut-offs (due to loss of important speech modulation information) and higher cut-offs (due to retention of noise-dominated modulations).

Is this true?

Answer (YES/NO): NO